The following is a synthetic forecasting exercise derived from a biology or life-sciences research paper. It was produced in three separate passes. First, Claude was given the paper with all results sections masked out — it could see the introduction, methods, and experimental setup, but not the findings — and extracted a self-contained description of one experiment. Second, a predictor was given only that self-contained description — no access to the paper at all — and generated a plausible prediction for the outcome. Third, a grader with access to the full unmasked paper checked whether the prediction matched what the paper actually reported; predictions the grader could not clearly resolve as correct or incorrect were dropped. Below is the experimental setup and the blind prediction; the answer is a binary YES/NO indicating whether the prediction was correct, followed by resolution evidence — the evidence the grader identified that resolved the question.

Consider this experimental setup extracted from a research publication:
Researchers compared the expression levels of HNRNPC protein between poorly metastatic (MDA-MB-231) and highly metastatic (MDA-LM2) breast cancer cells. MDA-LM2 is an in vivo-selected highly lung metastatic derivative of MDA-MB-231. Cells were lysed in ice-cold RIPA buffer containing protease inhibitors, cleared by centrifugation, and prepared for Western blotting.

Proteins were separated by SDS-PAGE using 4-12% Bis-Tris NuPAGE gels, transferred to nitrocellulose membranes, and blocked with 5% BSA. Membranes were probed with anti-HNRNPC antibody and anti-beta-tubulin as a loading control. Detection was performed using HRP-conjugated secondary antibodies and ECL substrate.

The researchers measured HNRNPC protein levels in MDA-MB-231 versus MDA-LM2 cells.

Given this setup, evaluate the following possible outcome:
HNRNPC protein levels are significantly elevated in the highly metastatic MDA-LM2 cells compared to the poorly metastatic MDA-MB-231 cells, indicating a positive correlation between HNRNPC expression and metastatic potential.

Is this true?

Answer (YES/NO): NO